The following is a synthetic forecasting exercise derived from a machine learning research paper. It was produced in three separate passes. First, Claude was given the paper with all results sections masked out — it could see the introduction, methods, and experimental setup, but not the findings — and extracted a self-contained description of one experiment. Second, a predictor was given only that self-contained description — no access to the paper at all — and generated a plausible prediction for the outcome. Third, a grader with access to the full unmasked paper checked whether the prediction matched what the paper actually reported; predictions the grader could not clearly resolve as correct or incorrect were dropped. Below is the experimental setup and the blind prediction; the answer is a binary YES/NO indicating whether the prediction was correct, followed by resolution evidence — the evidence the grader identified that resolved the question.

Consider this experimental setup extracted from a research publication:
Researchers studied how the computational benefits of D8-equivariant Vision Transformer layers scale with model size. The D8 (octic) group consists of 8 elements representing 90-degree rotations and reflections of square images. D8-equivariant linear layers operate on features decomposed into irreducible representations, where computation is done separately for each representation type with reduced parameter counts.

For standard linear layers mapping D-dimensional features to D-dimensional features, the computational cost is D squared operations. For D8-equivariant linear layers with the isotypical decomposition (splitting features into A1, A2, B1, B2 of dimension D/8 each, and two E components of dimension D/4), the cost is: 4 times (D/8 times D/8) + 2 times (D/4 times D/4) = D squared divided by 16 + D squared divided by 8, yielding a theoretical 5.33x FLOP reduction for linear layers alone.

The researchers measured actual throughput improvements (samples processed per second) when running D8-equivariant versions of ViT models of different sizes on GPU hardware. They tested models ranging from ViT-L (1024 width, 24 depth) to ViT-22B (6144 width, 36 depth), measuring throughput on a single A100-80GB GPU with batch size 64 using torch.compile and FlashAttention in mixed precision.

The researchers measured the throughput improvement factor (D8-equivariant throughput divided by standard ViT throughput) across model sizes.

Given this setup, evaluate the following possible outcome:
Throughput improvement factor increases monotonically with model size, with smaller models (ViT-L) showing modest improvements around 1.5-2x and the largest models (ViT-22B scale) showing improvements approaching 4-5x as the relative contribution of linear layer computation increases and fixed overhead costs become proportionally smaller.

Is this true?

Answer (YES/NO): NO